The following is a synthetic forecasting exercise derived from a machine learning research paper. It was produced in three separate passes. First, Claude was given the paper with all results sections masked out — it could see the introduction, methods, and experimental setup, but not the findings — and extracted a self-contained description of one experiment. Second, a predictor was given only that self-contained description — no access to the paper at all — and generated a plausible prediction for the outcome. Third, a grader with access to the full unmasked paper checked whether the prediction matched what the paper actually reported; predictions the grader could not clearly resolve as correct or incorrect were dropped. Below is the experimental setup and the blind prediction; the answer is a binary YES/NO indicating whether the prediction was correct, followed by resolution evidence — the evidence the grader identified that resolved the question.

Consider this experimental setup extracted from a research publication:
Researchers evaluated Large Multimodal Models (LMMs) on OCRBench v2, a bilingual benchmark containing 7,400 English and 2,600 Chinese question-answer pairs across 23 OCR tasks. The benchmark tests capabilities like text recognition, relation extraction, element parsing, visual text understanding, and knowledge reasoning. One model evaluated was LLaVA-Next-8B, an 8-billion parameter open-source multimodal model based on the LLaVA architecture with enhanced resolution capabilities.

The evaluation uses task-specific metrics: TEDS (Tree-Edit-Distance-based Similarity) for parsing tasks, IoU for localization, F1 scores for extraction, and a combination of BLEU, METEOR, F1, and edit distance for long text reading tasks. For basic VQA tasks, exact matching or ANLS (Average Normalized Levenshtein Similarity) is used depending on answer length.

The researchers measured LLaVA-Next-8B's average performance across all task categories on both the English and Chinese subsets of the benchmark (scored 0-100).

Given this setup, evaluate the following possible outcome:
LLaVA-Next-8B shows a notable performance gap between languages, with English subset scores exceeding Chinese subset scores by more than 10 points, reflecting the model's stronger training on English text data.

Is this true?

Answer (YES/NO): YES